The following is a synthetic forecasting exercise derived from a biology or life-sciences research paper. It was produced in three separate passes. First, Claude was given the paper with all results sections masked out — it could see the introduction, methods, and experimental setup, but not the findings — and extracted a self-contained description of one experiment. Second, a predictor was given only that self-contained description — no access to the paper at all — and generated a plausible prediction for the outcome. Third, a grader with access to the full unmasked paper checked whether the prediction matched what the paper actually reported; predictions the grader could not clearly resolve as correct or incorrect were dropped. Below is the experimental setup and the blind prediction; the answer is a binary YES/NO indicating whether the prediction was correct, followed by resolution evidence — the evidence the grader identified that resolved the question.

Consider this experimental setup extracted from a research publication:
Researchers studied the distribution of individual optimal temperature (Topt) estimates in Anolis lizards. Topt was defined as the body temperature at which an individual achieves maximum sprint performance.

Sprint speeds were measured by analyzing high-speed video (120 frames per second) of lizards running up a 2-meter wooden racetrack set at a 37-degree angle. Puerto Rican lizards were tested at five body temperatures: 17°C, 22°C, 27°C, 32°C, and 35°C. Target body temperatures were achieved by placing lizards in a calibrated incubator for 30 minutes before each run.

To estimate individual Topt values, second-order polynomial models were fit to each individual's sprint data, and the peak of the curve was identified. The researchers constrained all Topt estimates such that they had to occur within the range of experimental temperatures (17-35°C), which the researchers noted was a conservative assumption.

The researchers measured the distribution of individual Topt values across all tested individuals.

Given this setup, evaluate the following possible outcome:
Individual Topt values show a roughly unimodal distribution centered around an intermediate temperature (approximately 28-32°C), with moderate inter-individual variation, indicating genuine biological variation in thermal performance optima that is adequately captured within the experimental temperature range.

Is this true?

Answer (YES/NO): NO